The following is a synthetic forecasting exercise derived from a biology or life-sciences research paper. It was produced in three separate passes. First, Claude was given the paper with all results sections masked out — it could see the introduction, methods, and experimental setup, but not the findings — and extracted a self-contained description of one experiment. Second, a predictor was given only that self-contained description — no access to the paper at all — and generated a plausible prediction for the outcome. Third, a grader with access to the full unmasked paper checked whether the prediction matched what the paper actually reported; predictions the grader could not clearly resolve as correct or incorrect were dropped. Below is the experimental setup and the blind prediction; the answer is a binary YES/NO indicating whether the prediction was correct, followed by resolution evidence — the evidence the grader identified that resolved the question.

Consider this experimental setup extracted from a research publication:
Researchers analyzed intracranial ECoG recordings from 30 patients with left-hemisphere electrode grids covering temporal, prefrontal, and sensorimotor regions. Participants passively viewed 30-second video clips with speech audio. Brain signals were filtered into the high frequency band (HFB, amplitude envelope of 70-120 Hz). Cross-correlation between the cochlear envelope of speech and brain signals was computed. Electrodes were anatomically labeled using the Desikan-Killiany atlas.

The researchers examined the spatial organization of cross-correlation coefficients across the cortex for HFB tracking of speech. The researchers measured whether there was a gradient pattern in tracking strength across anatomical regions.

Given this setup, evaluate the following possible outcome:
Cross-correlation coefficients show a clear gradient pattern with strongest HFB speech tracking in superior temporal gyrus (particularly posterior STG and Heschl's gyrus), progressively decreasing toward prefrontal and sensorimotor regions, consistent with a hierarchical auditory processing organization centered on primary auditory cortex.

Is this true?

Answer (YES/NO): NO